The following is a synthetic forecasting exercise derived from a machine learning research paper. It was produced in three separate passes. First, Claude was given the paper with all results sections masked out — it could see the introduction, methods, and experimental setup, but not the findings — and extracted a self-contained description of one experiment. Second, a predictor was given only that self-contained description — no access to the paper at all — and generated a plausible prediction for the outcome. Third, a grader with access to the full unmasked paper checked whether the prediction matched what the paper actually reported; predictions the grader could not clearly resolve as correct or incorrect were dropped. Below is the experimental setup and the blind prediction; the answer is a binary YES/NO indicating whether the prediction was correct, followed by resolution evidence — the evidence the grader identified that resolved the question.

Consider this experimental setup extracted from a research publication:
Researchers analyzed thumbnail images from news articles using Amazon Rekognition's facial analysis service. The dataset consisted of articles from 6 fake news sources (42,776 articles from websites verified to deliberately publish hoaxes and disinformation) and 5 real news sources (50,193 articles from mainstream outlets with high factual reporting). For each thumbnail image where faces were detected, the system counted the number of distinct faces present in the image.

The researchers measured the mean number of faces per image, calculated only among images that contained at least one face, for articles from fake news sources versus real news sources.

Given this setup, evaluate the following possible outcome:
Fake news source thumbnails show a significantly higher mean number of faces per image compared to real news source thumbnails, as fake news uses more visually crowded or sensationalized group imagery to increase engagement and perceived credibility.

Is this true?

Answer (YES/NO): NO